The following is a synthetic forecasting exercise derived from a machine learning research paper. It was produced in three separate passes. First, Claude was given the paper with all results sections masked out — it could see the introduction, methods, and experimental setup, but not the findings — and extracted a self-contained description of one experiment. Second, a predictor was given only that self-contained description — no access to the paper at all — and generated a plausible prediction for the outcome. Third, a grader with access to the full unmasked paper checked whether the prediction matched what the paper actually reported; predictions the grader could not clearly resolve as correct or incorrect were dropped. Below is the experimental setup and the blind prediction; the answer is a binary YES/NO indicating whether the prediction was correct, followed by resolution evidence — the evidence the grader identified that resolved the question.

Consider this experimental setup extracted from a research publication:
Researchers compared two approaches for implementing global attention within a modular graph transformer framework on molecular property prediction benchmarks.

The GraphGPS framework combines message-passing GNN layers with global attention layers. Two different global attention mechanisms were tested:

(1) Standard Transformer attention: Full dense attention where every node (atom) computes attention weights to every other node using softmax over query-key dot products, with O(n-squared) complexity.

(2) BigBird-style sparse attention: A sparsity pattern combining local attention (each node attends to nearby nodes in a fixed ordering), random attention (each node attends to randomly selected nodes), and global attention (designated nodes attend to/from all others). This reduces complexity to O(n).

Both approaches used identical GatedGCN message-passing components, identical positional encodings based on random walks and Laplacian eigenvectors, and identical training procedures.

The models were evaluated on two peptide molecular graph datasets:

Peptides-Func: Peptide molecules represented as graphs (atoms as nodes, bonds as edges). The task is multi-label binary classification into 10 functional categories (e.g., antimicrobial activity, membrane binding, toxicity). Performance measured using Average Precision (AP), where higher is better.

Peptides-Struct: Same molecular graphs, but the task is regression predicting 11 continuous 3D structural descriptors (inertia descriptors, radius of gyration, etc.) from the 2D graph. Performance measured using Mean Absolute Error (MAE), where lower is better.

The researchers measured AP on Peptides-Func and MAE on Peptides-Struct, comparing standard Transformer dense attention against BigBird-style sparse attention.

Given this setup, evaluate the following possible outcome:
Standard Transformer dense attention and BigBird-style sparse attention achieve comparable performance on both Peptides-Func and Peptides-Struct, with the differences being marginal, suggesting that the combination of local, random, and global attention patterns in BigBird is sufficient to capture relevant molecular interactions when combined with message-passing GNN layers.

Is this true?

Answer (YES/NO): NO